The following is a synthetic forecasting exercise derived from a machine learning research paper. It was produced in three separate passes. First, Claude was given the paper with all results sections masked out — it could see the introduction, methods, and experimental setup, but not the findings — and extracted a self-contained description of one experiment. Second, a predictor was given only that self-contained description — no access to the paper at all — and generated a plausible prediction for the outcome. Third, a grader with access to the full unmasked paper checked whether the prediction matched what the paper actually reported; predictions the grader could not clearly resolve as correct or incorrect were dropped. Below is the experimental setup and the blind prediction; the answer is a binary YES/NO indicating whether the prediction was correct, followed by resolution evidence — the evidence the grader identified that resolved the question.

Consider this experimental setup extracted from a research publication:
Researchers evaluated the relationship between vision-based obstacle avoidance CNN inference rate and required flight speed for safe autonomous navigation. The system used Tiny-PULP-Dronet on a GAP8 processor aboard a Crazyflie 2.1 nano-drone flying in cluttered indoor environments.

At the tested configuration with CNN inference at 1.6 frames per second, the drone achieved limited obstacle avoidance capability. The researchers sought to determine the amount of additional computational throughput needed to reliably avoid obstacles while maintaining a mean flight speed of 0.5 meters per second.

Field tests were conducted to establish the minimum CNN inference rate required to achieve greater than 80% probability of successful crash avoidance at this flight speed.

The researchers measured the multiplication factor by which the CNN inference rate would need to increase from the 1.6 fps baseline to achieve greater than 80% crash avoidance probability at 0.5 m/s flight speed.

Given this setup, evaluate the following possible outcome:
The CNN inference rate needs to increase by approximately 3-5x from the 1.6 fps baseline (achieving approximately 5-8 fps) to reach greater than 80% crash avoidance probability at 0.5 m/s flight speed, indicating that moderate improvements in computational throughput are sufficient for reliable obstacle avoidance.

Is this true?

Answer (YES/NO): YES